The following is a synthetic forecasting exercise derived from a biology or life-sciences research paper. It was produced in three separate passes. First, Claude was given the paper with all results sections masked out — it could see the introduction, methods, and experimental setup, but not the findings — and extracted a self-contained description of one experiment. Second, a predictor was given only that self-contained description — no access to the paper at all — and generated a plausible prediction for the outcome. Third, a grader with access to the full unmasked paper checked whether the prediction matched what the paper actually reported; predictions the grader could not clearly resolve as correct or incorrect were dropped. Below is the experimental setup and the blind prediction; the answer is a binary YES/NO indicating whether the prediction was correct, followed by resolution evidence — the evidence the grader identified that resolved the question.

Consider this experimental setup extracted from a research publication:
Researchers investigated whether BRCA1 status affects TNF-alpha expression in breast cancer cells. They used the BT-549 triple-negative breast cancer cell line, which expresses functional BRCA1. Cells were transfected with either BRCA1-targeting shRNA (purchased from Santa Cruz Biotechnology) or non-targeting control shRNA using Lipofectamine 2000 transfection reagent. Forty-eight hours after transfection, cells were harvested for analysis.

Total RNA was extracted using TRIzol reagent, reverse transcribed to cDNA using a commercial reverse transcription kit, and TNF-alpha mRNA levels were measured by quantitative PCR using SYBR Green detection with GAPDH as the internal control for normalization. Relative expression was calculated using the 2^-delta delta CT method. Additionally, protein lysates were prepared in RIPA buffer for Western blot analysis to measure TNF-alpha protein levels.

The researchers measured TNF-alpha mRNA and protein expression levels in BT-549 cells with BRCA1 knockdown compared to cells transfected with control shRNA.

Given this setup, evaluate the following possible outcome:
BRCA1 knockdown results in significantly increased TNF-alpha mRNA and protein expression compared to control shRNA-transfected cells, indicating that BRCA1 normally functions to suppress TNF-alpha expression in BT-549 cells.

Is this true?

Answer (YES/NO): NO